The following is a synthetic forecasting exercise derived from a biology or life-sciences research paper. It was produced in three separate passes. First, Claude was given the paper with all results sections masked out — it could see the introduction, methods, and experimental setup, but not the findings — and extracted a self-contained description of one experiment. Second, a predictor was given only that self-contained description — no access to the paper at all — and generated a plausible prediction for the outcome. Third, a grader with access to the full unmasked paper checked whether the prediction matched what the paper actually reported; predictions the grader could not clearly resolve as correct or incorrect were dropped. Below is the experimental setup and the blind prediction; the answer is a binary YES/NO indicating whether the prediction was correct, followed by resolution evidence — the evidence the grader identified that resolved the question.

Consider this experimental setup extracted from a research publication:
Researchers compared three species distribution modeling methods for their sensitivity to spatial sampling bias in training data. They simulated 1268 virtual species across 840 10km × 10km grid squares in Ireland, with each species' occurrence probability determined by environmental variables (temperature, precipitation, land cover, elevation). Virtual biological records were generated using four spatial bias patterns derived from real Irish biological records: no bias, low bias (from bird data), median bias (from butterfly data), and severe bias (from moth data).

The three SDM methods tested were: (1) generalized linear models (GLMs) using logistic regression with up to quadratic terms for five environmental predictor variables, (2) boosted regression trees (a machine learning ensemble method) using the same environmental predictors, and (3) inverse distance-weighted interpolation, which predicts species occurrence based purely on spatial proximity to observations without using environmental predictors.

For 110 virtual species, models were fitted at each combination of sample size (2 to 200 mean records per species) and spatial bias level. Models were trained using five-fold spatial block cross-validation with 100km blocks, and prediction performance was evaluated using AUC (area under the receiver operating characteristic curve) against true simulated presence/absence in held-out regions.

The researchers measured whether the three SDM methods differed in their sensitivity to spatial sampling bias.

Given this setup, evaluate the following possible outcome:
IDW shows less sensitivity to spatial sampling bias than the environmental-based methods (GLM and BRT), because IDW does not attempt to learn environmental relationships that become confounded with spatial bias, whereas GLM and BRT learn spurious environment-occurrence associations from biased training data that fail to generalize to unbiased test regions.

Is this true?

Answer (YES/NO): YES